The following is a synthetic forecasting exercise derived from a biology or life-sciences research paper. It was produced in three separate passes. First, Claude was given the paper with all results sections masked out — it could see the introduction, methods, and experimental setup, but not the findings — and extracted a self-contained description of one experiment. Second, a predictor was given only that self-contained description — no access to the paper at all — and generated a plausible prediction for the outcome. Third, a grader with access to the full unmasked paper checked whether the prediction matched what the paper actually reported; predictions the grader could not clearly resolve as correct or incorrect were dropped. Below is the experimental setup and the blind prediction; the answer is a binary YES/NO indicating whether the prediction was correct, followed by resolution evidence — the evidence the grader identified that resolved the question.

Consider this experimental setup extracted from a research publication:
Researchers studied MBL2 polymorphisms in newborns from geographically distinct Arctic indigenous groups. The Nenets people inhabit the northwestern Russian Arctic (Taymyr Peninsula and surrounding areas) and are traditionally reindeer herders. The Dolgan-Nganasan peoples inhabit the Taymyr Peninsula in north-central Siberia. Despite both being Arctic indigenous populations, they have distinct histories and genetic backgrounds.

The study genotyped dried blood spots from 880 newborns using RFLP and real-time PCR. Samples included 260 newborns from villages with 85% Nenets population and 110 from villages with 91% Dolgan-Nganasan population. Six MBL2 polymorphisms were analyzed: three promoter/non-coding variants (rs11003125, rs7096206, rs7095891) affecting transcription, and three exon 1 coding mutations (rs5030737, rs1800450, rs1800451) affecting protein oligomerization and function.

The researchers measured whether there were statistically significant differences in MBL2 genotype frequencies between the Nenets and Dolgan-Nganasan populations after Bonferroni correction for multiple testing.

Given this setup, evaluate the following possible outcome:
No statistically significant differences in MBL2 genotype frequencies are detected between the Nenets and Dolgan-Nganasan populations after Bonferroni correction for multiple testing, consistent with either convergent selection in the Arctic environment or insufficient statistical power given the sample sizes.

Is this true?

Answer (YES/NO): YES